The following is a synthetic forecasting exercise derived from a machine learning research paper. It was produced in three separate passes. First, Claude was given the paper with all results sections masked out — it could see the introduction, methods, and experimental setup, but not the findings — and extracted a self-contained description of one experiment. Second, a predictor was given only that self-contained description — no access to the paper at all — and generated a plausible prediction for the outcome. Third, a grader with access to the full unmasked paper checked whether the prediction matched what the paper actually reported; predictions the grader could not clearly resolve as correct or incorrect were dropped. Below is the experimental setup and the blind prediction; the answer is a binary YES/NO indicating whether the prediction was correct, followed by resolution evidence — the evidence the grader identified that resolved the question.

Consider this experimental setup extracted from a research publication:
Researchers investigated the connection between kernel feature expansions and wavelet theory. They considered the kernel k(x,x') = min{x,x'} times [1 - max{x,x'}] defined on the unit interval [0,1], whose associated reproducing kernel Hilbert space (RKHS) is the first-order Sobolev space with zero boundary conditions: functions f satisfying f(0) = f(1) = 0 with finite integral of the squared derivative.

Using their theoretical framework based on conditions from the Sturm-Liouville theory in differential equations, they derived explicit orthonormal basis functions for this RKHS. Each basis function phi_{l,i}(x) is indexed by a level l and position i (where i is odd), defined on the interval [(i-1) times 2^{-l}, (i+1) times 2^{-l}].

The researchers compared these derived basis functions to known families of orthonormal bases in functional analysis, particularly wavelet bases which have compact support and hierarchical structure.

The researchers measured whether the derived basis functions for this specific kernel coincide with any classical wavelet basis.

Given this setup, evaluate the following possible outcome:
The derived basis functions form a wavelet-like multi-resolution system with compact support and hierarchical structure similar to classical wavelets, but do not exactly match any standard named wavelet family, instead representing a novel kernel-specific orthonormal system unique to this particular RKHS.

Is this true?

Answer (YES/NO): NO